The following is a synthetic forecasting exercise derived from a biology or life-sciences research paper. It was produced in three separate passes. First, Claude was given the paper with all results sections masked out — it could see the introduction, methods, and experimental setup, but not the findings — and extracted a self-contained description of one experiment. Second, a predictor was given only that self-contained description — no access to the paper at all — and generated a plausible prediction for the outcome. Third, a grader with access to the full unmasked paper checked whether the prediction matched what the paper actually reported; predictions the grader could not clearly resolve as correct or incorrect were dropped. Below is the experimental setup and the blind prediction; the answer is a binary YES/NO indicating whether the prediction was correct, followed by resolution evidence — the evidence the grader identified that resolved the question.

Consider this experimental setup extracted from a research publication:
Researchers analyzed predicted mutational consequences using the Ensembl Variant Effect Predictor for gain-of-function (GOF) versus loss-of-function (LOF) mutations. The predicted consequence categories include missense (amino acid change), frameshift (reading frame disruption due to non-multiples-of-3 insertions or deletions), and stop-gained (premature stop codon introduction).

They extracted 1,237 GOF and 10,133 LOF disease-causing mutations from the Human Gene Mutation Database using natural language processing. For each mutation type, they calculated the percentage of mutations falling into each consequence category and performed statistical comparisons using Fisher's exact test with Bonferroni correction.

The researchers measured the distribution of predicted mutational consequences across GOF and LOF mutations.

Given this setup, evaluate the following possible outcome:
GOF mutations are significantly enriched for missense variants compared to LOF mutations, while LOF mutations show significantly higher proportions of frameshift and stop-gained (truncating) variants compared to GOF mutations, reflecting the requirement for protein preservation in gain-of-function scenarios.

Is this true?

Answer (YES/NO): YES